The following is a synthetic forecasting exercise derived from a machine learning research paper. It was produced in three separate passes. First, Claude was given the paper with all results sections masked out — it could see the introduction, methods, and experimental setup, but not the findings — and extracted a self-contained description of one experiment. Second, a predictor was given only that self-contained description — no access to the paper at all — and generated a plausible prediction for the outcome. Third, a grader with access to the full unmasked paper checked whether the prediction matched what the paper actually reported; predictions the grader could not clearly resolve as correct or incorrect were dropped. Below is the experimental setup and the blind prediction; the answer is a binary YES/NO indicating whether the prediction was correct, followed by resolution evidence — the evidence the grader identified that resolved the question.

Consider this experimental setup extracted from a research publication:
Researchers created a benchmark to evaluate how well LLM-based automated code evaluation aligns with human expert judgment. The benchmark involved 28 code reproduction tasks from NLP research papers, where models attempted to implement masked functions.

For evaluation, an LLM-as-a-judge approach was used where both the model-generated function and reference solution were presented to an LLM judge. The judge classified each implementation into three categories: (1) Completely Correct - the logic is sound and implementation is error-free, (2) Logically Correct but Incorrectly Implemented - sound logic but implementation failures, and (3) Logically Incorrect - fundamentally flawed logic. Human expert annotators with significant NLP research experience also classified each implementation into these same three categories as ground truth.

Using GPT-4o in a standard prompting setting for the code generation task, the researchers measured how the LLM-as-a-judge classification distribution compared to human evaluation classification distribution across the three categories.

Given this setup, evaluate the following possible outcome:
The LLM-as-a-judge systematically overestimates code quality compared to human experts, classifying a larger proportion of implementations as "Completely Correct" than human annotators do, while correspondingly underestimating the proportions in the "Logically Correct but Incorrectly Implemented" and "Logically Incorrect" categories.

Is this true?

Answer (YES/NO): NO